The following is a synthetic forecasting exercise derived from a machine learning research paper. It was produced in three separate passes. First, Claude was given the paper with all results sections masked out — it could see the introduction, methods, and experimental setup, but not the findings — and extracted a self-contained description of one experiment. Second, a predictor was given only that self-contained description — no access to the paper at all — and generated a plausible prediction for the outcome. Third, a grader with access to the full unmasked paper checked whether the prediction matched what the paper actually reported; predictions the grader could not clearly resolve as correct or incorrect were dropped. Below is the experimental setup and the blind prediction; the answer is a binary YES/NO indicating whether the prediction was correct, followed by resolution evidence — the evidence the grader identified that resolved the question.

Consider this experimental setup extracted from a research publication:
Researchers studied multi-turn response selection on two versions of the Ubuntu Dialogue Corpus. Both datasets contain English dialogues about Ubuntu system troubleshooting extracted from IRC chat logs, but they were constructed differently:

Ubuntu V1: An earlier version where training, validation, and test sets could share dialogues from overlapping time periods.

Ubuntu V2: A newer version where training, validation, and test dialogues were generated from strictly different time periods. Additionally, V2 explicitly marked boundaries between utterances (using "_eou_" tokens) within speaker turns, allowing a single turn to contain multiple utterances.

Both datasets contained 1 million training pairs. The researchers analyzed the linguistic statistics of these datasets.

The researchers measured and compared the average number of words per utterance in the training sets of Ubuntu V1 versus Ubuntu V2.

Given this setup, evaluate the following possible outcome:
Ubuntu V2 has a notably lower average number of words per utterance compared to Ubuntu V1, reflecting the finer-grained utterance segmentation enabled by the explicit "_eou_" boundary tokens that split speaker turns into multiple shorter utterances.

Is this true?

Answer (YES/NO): YES